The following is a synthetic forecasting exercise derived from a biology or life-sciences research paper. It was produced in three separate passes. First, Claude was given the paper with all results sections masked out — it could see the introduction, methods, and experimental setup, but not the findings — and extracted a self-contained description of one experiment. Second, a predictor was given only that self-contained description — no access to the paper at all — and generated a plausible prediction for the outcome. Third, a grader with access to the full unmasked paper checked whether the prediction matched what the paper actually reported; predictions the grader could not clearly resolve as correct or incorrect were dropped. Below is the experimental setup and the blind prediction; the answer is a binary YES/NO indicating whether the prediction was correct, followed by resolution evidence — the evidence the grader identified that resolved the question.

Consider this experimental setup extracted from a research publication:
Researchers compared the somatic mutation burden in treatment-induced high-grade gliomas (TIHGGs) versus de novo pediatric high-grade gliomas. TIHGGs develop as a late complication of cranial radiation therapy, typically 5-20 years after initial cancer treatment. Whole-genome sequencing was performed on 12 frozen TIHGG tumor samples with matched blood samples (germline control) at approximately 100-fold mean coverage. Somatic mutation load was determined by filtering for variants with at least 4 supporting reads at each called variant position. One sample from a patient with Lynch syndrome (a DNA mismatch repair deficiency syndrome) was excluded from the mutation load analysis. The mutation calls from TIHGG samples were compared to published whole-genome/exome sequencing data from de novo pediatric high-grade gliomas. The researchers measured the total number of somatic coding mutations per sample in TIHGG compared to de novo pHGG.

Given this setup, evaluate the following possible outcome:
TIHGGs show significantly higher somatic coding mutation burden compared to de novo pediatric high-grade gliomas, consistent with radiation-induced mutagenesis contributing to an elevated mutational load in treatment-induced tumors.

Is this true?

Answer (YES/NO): YES